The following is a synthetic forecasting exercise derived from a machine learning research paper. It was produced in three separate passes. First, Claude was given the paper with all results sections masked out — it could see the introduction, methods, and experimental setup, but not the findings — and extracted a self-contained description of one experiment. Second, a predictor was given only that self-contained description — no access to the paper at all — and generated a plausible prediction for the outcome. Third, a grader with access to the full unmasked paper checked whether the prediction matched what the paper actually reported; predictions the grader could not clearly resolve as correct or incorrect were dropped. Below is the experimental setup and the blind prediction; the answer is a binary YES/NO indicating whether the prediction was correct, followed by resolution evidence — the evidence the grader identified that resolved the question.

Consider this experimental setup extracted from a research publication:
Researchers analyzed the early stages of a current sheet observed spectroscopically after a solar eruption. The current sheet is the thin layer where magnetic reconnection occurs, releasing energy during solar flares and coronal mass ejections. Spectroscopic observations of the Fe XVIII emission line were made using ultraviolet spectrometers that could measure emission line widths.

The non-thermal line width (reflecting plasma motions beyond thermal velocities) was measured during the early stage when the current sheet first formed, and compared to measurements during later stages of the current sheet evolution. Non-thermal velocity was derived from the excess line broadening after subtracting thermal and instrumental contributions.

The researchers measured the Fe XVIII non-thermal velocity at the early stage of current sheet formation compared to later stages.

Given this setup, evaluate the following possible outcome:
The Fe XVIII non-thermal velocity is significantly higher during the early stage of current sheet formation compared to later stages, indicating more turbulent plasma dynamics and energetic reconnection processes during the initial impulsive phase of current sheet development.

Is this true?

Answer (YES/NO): YES